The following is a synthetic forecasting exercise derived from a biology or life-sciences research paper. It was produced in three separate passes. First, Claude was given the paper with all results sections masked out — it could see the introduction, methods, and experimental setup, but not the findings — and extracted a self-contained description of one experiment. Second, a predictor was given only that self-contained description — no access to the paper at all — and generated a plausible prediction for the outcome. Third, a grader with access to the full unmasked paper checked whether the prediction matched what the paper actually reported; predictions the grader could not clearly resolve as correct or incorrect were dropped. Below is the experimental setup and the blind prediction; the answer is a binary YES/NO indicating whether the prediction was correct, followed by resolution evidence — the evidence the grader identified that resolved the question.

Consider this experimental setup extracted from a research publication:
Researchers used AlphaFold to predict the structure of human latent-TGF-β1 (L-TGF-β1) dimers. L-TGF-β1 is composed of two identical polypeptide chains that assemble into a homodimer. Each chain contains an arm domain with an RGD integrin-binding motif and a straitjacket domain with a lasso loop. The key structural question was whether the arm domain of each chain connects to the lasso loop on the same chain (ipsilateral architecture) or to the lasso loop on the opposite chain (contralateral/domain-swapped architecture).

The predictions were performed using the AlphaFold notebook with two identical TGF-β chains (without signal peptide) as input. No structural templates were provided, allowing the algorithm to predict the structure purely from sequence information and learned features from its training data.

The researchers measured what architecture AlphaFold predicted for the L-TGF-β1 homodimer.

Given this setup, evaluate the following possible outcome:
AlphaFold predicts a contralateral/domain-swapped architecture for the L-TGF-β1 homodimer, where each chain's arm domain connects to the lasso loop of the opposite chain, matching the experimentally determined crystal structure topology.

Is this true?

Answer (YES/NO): NO